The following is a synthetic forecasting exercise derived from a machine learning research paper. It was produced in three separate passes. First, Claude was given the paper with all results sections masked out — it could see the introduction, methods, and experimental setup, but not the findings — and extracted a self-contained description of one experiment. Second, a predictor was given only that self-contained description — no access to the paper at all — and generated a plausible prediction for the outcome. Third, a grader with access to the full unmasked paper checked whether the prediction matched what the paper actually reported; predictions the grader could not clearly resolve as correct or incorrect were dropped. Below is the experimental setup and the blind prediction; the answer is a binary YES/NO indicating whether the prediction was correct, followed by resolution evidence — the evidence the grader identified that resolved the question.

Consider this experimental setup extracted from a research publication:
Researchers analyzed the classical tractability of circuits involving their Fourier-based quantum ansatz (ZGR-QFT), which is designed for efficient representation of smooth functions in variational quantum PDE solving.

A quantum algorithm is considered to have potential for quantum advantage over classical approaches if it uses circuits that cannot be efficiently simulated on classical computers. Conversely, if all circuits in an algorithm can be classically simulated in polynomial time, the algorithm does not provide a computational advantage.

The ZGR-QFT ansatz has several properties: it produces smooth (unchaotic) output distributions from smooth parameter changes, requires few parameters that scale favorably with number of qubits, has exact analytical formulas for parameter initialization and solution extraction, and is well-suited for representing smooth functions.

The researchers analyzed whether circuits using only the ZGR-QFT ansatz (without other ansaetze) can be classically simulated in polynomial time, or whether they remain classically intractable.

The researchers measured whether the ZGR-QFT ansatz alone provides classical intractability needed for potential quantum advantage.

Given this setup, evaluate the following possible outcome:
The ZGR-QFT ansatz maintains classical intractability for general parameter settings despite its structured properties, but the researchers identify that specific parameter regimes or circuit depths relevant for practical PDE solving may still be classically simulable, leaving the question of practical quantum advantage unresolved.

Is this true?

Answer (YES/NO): NO